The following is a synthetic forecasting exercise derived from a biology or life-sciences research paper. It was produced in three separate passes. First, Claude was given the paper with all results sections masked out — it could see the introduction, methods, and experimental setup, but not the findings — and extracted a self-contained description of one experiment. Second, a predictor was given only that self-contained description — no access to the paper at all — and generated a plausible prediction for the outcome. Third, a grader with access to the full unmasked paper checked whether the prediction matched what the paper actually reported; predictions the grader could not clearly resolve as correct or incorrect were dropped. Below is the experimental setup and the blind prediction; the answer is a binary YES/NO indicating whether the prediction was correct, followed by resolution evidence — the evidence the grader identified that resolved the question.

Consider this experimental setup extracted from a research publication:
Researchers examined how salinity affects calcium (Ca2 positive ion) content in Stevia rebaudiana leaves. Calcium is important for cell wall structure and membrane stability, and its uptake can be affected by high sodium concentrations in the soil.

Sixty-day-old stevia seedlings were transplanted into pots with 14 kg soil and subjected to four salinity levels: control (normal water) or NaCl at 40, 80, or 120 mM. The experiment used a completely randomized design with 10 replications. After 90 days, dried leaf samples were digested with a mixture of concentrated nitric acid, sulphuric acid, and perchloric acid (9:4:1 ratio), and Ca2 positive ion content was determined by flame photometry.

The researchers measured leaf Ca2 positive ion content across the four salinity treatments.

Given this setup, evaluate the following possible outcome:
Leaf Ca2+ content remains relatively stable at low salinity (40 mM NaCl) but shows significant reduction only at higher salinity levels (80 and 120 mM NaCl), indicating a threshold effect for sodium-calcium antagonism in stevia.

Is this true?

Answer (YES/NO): NO